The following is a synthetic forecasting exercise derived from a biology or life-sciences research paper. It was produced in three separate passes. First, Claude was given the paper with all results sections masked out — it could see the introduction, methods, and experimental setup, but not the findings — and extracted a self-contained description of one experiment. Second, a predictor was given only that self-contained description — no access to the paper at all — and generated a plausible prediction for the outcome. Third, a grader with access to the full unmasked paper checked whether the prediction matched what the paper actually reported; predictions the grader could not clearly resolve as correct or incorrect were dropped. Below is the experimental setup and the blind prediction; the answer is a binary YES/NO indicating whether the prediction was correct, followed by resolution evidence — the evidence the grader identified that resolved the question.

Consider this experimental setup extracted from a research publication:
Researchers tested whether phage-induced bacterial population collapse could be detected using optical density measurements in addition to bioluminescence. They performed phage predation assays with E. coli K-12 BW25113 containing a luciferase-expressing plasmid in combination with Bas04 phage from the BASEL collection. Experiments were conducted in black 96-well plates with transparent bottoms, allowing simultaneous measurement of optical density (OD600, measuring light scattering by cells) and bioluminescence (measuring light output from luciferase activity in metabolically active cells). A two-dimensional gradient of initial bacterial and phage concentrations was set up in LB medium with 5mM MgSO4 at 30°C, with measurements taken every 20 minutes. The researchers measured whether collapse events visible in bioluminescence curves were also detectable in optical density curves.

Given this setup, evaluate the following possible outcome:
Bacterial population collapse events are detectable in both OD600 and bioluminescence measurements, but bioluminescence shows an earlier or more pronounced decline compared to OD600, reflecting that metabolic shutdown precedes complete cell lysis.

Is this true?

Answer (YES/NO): NO